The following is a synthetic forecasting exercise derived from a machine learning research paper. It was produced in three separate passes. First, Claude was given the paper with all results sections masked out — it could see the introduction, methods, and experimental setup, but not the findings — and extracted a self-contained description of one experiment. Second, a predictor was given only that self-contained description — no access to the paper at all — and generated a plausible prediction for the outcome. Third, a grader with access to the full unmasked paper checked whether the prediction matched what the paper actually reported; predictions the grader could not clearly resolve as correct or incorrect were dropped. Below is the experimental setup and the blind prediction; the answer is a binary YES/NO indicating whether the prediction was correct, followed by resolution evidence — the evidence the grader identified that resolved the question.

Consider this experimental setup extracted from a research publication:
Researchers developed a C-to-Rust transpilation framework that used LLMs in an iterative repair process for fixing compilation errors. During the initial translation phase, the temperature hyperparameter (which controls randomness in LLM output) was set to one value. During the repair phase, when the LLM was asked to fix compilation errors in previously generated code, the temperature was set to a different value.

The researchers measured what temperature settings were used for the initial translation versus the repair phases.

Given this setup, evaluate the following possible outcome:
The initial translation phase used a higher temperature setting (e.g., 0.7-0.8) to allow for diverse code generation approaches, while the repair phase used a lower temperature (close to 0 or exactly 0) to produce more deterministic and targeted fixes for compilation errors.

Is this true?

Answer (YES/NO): NO